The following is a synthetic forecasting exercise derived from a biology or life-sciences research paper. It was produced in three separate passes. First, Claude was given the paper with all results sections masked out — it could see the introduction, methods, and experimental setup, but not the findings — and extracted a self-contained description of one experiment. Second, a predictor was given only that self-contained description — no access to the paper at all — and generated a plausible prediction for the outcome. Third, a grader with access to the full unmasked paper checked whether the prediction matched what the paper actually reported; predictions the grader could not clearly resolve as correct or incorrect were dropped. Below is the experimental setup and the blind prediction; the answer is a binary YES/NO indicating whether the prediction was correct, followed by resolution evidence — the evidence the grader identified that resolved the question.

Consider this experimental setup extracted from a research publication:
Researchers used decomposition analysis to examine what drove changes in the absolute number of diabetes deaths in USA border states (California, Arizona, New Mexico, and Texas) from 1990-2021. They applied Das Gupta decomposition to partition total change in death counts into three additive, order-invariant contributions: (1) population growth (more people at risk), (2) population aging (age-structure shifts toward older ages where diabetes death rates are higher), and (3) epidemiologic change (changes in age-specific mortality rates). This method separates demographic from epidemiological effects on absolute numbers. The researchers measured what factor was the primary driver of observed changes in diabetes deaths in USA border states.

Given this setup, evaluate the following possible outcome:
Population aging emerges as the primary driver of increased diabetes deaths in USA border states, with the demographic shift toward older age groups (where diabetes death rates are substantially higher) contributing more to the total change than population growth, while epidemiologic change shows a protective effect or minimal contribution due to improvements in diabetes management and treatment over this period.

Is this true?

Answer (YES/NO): YES